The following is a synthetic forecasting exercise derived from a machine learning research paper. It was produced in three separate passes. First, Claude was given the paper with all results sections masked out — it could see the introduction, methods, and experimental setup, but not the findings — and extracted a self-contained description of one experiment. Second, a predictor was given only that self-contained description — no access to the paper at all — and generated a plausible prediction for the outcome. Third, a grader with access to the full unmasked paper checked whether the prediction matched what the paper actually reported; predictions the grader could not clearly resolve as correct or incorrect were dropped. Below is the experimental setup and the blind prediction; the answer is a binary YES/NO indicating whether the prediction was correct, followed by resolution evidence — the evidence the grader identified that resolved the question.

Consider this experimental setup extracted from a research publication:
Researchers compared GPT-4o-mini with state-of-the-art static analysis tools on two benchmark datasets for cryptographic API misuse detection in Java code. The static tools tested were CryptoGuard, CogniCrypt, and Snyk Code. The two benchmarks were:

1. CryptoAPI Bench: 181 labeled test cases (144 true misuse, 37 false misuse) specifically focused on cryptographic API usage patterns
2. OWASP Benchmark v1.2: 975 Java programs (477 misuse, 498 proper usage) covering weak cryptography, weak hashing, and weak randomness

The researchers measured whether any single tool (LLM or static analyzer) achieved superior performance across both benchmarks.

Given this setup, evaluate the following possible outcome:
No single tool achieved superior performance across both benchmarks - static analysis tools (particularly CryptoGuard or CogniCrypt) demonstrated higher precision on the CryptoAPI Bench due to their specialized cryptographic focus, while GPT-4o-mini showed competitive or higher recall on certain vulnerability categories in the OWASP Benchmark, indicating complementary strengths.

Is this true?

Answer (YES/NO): YES